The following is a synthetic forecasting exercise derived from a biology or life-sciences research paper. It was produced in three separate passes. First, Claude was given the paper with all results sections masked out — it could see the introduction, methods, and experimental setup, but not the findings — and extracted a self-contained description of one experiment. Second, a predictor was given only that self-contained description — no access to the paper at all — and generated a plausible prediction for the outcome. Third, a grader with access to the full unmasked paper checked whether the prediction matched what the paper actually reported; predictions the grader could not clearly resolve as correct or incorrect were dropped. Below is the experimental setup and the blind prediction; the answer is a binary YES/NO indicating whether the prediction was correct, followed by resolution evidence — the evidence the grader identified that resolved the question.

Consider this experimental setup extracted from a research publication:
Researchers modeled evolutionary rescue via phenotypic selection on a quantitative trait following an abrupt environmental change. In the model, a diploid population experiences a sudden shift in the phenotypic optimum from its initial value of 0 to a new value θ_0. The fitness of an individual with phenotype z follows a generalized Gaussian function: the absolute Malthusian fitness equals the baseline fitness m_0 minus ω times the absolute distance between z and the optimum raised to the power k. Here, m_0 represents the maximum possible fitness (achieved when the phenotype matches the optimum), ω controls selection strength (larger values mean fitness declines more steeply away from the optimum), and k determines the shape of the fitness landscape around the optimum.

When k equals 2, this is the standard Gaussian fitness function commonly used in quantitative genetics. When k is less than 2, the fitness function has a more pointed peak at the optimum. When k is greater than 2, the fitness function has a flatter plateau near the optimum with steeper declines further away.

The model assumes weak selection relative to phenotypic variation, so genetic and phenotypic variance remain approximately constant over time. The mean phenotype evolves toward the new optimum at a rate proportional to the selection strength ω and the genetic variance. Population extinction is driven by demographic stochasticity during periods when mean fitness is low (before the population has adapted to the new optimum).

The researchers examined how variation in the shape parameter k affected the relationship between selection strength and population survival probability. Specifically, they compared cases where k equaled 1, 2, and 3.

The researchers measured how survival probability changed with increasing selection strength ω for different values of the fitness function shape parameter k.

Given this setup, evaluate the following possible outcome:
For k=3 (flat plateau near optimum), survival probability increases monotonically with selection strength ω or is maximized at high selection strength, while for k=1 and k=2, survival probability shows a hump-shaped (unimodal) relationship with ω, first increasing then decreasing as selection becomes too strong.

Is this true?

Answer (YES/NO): NO